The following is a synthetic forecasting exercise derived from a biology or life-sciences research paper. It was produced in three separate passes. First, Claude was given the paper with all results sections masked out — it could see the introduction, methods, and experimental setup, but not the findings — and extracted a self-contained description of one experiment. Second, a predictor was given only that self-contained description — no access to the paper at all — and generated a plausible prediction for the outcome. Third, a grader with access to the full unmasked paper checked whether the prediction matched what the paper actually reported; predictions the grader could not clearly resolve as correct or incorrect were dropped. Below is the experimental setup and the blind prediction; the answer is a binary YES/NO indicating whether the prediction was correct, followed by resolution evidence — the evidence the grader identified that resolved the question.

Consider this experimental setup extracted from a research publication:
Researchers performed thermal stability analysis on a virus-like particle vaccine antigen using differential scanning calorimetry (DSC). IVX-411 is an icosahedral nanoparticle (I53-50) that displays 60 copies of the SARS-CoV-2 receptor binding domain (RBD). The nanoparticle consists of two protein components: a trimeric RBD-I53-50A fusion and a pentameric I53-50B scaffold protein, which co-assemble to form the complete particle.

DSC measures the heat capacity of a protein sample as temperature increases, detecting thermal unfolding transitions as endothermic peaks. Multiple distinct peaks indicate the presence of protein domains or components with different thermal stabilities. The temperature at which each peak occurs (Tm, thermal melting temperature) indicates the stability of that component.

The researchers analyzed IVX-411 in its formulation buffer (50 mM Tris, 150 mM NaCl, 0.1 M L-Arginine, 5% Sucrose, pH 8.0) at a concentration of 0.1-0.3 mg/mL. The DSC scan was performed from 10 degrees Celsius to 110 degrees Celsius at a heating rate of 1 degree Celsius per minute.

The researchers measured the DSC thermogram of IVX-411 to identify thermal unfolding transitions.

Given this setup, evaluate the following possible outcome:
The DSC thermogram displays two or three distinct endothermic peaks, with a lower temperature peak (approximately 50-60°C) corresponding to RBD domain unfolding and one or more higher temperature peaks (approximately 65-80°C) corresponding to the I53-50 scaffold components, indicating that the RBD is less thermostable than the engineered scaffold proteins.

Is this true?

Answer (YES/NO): NO